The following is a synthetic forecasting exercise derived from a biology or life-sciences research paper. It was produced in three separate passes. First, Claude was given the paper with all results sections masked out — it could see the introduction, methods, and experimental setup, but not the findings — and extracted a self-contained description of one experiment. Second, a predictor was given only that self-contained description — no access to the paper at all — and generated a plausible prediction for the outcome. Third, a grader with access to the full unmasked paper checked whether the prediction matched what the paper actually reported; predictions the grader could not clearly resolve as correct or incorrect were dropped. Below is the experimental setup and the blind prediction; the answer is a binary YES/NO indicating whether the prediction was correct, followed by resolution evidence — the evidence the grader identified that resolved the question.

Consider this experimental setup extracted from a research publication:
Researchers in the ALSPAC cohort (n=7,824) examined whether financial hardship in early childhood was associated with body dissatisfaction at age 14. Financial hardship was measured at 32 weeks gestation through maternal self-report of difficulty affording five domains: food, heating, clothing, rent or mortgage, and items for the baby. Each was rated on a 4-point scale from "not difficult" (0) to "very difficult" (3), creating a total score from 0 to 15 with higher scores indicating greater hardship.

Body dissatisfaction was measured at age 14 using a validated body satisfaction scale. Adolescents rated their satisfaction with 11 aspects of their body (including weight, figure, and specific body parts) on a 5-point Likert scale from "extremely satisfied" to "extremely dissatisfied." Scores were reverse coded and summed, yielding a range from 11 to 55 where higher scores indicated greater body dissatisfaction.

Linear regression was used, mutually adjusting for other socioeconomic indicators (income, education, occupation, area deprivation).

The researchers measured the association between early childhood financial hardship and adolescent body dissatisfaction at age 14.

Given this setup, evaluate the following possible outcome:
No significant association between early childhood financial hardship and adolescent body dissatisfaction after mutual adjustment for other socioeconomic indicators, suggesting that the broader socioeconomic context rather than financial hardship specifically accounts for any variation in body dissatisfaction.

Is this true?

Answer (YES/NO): NO